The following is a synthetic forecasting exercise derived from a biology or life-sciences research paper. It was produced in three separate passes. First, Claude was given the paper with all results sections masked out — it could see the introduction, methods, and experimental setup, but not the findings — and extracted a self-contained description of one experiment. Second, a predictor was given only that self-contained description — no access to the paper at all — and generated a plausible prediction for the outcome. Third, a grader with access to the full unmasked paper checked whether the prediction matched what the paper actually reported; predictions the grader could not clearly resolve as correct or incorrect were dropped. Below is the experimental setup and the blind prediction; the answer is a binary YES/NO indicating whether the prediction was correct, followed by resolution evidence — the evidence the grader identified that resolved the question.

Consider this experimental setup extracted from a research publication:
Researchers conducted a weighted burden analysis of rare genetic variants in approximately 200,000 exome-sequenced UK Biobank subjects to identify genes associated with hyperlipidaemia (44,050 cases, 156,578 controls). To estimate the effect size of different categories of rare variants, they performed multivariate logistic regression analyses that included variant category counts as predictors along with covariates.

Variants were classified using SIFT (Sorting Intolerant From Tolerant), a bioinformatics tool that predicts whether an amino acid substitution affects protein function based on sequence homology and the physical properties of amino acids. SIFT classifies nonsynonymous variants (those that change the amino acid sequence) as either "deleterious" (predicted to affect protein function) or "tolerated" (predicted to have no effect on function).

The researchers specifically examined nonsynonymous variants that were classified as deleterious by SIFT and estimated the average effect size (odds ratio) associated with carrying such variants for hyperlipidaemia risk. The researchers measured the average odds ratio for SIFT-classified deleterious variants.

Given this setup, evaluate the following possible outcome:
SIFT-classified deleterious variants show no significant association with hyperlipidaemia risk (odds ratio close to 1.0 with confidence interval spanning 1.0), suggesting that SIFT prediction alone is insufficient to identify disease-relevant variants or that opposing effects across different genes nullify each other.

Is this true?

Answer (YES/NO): NO